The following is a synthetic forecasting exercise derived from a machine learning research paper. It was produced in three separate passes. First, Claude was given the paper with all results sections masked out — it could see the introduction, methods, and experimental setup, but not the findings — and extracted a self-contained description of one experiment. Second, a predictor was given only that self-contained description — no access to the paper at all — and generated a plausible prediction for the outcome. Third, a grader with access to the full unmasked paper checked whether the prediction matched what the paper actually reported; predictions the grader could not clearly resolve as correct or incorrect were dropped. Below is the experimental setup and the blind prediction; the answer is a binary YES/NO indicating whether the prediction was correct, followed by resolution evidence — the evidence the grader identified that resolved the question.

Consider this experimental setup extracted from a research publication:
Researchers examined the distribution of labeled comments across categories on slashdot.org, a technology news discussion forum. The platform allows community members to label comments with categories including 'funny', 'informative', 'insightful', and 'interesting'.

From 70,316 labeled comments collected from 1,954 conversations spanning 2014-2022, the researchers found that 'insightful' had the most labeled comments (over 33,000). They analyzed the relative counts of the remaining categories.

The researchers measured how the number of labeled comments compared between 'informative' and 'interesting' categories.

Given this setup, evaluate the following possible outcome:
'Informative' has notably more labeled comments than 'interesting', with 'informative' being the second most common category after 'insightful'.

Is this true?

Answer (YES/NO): NO